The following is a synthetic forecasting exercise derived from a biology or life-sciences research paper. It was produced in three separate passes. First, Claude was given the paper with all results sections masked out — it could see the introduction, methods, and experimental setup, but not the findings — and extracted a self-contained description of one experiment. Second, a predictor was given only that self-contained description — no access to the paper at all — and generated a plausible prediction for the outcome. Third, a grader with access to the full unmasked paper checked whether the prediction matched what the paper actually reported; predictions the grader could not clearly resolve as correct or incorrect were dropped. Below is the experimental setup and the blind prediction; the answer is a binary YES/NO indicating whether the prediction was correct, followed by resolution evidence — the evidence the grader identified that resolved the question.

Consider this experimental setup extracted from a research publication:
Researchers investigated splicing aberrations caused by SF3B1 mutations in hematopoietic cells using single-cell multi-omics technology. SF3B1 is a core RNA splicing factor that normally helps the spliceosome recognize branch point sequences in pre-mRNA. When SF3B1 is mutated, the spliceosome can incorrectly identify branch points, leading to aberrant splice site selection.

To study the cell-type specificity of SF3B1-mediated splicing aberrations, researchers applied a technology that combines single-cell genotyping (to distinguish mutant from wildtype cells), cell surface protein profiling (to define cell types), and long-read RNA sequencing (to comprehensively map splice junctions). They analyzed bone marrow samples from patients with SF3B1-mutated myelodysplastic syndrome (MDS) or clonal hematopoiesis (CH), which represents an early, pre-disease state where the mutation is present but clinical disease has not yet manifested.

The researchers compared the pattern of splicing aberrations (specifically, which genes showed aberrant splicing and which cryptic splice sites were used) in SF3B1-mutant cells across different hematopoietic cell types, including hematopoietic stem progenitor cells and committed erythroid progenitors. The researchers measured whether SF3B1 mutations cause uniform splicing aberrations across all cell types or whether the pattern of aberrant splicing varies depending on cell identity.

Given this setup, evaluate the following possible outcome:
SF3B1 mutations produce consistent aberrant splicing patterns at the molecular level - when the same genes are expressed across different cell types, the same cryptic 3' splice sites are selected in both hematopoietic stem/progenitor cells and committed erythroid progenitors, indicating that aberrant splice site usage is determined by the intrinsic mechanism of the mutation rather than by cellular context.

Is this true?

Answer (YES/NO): NO